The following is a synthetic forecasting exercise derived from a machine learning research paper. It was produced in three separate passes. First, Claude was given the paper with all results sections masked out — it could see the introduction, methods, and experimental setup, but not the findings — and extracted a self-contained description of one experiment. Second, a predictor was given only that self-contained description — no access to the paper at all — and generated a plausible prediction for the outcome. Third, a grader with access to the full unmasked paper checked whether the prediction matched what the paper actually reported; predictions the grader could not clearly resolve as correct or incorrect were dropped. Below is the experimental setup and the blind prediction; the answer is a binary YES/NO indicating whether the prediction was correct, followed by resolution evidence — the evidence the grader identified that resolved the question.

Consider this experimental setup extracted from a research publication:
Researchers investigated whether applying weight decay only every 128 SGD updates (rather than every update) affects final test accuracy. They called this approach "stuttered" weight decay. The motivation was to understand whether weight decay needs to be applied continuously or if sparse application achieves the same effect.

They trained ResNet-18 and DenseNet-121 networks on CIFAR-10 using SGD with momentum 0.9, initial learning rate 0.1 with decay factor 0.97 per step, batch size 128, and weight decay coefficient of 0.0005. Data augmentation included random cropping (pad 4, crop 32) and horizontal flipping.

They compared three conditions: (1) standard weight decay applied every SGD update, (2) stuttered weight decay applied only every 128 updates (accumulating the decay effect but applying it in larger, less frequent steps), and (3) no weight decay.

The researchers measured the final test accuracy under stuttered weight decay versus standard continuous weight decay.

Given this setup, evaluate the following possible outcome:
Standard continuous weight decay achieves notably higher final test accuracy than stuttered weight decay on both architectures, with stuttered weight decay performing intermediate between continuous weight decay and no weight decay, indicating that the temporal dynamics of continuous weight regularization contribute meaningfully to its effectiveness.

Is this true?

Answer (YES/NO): NO